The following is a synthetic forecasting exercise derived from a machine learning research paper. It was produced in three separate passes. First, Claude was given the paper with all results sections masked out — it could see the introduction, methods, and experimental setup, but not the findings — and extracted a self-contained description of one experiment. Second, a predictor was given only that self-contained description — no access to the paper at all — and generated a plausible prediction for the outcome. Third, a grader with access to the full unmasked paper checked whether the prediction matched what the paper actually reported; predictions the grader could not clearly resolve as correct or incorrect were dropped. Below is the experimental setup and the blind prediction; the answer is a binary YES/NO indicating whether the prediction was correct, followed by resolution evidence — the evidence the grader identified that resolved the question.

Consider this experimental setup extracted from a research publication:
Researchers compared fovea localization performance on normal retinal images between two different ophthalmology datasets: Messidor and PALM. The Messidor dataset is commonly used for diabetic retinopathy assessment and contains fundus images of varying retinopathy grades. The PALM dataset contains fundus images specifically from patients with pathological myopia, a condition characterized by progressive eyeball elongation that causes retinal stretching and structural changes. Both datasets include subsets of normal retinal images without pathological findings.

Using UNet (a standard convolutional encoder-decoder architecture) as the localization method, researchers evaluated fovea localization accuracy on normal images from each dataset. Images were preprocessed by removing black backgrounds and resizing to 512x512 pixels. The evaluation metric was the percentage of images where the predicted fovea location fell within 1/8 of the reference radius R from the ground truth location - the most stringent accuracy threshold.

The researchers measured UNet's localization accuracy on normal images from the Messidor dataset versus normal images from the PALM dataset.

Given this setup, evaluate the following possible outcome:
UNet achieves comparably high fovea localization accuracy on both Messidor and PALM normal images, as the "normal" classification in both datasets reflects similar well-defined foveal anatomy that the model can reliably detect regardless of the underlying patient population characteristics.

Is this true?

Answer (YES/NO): NO